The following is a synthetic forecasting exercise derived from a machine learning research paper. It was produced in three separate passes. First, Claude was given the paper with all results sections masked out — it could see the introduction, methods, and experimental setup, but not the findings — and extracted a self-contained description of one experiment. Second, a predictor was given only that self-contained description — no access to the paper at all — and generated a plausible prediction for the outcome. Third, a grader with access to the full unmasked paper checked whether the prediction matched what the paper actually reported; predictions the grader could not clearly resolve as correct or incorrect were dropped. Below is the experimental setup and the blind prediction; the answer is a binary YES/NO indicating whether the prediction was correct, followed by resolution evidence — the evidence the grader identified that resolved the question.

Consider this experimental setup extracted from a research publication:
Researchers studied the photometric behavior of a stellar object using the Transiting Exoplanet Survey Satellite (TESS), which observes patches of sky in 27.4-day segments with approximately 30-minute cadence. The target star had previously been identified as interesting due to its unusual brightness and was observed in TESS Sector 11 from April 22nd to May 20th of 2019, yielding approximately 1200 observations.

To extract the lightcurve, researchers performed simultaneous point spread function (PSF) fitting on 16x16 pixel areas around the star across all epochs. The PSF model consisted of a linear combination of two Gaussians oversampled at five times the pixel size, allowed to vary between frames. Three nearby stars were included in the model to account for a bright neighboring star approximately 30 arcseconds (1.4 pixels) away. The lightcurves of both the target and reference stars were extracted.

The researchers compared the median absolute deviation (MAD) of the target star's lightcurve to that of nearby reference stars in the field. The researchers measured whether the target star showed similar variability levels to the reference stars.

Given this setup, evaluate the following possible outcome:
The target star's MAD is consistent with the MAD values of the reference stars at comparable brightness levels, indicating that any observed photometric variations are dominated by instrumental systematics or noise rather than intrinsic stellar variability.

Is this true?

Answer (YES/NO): NO